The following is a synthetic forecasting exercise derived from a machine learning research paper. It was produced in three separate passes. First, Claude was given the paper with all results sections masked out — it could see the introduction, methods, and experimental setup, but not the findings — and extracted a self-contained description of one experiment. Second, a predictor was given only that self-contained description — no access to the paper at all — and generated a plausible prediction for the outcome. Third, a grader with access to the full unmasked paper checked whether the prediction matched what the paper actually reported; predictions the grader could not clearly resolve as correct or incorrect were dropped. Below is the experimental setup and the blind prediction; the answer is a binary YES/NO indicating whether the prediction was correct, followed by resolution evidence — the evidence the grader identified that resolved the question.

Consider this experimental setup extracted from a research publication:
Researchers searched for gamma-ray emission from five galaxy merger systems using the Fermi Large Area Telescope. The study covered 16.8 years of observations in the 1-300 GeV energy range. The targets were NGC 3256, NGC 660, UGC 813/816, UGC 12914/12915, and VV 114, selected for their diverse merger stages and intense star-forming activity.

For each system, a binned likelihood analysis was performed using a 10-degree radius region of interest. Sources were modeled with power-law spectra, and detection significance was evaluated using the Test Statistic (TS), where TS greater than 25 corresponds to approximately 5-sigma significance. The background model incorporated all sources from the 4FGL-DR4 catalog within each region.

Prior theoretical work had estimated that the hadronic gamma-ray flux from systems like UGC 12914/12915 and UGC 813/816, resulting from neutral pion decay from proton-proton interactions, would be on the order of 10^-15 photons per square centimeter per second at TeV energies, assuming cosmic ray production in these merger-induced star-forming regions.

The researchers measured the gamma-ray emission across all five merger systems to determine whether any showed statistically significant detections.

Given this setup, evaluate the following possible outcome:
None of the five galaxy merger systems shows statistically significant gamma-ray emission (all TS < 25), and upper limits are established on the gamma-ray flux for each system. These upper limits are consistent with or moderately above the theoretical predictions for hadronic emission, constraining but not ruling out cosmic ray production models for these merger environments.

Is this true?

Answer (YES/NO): NO